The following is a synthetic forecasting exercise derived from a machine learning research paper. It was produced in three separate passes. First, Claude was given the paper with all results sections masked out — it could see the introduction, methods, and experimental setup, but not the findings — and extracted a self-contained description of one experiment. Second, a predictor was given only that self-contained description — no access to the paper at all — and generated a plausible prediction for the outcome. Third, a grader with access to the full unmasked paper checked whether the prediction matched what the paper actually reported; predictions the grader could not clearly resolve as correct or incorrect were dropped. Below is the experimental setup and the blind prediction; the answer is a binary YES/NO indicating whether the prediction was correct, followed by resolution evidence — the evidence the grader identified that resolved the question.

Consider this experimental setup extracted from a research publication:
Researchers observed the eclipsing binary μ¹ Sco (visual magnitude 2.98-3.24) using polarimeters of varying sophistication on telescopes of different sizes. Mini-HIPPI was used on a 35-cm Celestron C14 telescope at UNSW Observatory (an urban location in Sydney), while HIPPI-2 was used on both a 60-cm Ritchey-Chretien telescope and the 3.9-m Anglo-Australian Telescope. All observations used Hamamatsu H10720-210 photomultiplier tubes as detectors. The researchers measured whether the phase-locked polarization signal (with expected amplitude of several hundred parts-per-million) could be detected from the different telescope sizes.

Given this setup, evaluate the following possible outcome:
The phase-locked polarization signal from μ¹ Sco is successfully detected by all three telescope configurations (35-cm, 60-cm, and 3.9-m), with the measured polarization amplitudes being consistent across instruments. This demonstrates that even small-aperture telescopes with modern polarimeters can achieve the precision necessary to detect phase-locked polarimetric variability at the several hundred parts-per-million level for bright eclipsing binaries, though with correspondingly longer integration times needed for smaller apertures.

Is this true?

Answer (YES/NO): YES